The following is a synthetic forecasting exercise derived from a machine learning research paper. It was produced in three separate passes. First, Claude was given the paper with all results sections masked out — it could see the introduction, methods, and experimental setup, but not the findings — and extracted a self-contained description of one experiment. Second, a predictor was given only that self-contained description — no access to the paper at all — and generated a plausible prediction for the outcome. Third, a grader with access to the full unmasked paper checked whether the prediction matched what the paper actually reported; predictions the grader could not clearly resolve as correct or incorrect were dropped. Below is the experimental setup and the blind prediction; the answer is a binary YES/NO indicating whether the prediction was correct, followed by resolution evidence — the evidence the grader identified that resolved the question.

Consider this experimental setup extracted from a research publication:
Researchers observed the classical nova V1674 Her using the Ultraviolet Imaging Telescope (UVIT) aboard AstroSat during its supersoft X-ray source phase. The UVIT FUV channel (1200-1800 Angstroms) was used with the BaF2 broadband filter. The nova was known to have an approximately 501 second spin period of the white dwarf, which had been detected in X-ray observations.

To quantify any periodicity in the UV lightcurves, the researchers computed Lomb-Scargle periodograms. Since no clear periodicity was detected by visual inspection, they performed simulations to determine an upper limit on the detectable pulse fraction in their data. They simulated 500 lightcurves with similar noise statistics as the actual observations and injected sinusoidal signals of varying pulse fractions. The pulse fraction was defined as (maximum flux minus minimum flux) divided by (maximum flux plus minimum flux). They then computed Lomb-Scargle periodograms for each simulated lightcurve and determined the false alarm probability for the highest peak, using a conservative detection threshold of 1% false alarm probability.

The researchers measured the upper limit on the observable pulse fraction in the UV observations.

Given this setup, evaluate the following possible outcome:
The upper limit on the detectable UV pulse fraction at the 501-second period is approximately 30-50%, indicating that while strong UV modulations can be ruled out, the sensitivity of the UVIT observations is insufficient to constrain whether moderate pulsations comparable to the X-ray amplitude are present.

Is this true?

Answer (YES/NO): NO